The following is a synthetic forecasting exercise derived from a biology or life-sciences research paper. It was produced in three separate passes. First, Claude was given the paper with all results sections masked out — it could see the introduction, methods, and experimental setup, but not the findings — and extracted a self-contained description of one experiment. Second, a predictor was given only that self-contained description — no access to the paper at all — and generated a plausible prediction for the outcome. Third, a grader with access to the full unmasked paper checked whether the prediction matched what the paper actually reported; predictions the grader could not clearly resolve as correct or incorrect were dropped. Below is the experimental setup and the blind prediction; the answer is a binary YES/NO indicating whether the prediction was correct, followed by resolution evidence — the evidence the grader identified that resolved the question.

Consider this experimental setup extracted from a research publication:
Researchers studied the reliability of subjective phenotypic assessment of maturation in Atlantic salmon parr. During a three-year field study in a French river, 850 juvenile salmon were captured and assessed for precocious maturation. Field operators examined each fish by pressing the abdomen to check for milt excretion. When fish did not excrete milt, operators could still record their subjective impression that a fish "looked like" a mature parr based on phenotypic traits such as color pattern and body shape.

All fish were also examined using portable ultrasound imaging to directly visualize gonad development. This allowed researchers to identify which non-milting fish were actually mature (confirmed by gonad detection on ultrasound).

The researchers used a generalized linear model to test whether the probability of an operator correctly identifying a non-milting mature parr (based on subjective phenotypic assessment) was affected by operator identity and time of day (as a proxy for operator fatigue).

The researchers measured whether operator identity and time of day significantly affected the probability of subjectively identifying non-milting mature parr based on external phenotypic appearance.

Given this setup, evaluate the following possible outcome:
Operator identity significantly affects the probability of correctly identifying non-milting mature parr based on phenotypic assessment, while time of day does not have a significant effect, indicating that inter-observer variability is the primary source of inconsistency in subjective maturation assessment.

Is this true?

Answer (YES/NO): YES